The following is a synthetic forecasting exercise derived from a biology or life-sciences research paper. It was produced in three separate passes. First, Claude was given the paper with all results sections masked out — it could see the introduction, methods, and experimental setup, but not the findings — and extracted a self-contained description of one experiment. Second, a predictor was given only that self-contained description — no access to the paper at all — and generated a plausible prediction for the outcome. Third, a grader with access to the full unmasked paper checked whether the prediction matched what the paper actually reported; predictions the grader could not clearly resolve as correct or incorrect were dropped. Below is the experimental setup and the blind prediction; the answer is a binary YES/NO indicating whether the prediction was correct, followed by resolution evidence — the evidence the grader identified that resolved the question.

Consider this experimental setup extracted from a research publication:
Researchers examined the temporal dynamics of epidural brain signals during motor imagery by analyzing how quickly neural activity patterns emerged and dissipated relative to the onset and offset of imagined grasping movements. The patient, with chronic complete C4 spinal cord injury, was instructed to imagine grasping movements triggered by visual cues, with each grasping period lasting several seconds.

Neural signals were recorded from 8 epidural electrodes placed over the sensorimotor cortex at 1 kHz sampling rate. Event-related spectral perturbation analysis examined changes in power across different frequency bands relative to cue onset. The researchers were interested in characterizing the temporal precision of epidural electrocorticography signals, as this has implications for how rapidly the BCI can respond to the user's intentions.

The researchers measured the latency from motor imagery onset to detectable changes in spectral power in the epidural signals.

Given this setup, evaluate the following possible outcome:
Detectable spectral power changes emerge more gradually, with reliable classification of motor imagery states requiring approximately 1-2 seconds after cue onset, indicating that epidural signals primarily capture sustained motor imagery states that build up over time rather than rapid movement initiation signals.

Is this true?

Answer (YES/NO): YES